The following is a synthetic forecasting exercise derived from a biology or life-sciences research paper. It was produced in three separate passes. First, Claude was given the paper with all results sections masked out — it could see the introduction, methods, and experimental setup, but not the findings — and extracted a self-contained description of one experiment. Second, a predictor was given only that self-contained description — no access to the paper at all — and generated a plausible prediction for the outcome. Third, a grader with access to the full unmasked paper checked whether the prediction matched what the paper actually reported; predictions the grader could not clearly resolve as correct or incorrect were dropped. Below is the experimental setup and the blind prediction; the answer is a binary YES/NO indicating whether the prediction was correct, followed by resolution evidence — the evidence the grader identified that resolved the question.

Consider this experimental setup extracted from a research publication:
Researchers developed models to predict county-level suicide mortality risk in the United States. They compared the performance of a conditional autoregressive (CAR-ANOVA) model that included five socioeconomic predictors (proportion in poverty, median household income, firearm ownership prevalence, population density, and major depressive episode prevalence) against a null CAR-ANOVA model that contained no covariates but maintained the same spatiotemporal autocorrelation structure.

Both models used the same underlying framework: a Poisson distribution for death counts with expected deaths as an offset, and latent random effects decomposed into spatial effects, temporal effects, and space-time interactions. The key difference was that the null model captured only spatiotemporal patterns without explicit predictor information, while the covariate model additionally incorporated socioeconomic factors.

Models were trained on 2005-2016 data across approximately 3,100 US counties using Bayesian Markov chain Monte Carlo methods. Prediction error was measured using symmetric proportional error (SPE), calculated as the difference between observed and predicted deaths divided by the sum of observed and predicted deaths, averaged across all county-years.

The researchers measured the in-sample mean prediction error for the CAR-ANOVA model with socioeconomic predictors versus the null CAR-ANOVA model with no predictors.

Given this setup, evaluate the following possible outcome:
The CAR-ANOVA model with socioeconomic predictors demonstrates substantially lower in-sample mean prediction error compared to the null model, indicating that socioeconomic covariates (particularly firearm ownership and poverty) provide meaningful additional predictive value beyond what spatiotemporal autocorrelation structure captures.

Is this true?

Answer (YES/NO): NO